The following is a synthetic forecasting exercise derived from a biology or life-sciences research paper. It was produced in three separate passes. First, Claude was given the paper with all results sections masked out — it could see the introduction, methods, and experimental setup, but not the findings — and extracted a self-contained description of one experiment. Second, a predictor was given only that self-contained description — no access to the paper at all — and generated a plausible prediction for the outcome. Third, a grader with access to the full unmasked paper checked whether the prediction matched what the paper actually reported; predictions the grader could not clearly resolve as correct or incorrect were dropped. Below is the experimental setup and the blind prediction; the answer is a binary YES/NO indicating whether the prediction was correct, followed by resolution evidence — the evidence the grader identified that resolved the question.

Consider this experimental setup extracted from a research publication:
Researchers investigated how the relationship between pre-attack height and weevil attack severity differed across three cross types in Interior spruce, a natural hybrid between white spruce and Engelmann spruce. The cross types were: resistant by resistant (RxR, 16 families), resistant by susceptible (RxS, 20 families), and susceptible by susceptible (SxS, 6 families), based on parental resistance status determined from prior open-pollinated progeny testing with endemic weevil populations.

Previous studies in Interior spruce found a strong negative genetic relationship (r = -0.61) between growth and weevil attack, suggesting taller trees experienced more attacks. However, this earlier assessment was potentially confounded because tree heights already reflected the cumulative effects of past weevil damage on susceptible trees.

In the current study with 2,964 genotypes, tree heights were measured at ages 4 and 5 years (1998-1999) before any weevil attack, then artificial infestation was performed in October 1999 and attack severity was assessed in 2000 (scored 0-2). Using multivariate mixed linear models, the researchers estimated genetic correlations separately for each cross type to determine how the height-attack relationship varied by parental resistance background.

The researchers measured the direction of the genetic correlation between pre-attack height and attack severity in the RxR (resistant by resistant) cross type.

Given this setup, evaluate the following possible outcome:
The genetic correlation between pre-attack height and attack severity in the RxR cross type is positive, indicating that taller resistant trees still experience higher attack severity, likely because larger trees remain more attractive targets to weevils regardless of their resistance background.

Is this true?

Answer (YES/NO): YES